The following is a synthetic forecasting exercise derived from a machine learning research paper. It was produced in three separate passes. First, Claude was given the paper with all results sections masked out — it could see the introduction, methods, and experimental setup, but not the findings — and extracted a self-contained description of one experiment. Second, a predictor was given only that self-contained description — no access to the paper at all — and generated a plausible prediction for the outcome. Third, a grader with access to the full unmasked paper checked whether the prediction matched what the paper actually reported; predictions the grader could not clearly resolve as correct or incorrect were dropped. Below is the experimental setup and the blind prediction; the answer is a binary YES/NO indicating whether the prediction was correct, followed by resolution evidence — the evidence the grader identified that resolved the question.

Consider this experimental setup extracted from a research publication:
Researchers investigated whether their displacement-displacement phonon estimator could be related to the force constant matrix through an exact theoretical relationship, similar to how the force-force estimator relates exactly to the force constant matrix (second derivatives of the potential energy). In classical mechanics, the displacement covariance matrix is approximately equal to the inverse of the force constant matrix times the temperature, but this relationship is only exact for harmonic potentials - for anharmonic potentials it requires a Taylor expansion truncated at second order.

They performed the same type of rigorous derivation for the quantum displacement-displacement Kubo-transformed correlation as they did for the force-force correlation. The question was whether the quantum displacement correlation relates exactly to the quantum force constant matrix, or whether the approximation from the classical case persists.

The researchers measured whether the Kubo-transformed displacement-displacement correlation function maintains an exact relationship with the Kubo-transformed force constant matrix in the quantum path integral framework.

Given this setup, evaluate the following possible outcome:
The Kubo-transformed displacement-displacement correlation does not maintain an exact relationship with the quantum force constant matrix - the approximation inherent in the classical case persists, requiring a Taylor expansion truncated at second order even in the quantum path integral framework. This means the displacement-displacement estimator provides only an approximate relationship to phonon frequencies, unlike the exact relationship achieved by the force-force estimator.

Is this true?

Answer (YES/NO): YES